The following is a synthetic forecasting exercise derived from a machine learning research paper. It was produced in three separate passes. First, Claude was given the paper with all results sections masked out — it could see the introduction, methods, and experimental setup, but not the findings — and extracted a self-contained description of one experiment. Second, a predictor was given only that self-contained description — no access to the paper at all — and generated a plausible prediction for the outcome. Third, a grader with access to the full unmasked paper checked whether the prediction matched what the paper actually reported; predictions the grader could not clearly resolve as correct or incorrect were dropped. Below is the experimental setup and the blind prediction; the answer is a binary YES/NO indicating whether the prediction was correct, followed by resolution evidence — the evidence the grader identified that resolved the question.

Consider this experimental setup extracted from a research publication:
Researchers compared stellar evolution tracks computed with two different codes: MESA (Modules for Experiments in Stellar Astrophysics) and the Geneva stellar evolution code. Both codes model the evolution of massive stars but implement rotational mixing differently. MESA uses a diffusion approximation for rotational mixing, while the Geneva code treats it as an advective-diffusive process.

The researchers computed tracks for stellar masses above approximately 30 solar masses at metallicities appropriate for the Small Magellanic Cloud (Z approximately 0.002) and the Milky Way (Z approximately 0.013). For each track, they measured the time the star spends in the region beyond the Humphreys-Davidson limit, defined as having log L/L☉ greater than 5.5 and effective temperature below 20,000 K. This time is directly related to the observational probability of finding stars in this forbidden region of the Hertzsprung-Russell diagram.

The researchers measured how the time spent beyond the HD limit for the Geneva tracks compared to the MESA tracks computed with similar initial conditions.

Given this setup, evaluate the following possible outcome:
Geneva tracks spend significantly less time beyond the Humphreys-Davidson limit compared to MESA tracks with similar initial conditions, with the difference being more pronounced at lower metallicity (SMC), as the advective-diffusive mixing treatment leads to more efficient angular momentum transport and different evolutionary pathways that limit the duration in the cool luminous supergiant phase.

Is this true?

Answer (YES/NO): NO